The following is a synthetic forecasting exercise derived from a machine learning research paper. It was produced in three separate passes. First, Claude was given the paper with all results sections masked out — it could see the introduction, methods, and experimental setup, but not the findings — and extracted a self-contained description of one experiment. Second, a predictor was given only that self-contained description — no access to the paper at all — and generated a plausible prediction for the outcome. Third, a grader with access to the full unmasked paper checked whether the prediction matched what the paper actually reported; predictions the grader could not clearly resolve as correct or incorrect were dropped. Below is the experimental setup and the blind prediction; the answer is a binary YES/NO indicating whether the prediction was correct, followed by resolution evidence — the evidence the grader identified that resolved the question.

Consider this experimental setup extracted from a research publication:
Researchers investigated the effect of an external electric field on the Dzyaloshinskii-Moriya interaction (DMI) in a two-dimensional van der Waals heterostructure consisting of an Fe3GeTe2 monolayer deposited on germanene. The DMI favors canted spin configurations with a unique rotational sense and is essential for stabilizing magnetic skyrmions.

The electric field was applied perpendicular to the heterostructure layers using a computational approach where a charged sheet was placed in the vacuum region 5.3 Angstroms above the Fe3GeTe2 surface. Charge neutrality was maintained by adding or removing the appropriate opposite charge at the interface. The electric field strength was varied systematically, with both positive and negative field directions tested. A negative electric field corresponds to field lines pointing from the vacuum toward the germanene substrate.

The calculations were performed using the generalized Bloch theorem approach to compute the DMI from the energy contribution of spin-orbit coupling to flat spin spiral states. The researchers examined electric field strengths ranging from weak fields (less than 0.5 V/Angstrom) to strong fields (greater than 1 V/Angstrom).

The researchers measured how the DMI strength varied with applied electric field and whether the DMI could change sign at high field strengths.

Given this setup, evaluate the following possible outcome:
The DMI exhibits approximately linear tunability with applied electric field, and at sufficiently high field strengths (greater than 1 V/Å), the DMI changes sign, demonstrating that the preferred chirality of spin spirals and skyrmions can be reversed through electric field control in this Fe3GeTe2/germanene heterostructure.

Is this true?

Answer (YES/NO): YES